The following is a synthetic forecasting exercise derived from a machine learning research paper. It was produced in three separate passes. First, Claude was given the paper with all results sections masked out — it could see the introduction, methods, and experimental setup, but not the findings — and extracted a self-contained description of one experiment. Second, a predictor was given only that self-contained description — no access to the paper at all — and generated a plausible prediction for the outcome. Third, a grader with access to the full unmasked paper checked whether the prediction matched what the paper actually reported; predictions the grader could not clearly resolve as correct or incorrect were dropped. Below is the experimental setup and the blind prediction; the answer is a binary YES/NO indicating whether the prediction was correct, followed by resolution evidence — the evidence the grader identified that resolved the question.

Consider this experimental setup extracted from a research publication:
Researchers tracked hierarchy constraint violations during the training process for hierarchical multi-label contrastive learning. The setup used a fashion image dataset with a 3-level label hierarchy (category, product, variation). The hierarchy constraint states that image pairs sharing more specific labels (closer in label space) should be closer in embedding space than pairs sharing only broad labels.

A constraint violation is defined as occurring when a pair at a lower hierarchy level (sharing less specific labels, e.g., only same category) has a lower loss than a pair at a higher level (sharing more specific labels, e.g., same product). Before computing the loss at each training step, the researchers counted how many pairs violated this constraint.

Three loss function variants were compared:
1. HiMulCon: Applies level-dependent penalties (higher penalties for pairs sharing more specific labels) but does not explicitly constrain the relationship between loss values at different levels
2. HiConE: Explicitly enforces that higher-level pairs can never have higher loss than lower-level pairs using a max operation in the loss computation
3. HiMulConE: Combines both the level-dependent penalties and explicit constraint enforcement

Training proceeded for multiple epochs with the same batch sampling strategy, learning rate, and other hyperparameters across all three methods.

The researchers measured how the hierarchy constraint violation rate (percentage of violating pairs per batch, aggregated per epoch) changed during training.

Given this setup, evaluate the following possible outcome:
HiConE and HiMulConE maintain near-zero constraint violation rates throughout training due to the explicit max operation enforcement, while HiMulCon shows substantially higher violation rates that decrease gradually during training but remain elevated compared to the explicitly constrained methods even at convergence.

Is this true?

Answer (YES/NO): NO